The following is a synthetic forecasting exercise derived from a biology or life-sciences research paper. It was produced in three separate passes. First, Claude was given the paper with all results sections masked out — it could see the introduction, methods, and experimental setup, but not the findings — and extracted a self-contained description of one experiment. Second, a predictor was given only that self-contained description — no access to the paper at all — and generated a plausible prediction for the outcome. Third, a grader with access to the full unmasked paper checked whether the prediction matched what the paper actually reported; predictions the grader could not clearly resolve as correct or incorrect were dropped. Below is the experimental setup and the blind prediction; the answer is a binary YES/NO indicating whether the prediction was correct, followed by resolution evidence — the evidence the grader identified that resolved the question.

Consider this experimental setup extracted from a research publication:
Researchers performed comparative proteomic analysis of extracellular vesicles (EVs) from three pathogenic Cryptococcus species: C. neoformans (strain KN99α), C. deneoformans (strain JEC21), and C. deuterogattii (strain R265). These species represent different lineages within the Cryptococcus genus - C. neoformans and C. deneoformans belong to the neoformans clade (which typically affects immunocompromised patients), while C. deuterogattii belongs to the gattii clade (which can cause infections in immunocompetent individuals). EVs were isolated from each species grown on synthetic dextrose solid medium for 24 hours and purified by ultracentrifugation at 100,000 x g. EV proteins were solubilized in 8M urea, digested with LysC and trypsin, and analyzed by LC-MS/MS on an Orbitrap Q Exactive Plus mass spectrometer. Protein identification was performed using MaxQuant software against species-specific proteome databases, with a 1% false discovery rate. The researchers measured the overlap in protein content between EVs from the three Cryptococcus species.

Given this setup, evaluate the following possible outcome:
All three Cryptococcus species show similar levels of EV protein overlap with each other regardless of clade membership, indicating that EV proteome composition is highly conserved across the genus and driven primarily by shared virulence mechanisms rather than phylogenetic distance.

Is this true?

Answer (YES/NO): NO